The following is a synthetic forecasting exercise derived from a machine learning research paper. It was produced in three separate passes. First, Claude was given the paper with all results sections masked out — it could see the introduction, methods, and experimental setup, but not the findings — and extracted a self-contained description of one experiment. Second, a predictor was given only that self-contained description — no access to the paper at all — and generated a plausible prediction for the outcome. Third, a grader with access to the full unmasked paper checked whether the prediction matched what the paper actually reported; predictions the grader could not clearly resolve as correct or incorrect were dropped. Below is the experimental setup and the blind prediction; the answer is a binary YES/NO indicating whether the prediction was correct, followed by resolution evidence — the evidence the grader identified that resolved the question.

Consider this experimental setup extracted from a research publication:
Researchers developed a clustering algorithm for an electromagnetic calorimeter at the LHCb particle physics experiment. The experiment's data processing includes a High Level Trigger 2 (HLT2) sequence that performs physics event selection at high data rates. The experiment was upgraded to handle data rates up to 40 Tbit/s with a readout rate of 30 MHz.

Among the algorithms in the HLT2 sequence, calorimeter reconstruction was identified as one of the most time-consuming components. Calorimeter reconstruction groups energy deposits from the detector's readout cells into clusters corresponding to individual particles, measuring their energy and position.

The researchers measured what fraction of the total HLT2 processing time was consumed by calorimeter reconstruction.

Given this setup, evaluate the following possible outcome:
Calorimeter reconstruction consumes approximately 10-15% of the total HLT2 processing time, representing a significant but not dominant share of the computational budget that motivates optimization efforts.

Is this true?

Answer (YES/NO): YES